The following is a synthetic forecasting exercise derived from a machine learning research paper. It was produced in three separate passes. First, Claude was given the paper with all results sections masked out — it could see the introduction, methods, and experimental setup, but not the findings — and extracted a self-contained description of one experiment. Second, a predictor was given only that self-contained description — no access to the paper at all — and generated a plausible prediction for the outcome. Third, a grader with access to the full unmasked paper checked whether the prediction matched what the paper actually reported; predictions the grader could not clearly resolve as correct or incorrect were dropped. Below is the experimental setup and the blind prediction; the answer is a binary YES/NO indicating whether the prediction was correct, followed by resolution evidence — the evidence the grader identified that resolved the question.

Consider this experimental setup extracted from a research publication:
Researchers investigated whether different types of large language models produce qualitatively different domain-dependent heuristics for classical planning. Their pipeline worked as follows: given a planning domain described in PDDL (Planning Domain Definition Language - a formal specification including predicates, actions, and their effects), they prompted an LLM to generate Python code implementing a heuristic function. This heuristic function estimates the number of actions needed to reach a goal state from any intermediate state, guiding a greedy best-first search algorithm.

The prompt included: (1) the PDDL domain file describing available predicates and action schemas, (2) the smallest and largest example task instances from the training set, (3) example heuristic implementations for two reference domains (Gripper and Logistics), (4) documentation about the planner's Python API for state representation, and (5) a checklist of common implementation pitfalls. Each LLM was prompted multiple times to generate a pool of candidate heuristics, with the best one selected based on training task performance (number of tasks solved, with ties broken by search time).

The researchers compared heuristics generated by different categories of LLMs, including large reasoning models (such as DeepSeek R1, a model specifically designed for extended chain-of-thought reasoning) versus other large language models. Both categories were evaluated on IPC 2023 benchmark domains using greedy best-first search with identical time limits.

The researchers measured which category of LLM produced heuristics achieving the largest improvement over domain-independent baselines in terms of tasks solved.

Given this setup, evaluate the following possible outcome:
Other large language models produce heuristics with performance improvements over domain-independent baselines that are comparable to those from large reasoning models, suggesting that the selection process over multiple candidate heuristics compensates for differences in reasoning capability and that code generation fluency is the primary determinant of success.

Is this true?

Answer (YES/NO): NO